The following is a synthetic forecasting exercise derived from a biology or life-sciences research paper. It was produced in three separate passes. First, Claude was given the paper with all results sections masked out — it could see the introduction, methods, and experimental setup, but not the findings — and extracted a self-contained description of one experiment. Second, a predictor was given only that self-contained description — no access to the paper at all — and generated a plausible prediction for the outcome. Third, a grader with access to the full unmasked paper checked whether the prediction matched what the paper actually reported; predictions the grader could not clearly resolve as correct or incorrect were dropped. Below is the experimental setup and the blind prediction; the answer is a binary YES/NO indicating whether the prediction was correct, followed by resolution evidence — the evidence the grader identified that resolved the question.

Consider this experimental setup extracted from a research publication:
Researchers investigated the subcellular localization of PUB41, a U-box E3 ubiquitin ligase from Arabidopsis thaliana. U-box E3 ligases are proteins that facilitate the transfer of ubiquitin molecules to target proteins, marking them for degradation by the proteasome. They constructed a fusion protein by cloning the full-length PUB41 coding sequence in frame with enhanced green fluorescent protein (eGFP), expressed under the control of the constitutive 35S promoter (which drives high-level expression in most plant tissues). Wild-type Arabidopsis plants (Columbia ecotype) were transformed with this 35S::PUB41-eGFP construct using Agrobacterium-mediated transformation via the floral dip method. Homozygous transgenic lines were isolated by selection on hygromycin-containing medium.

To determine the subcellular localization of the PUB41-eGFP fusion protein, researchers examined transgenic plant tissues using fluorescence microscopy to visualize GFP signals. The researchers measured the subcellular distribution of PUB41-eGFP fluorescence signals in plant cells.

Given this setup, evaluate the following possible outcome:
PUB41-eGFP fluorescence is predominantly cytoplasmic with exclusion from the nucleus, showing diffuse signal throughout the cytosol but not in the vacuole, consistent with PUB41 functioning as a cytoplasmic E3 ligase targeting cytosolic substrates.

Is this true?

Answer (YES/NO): NO